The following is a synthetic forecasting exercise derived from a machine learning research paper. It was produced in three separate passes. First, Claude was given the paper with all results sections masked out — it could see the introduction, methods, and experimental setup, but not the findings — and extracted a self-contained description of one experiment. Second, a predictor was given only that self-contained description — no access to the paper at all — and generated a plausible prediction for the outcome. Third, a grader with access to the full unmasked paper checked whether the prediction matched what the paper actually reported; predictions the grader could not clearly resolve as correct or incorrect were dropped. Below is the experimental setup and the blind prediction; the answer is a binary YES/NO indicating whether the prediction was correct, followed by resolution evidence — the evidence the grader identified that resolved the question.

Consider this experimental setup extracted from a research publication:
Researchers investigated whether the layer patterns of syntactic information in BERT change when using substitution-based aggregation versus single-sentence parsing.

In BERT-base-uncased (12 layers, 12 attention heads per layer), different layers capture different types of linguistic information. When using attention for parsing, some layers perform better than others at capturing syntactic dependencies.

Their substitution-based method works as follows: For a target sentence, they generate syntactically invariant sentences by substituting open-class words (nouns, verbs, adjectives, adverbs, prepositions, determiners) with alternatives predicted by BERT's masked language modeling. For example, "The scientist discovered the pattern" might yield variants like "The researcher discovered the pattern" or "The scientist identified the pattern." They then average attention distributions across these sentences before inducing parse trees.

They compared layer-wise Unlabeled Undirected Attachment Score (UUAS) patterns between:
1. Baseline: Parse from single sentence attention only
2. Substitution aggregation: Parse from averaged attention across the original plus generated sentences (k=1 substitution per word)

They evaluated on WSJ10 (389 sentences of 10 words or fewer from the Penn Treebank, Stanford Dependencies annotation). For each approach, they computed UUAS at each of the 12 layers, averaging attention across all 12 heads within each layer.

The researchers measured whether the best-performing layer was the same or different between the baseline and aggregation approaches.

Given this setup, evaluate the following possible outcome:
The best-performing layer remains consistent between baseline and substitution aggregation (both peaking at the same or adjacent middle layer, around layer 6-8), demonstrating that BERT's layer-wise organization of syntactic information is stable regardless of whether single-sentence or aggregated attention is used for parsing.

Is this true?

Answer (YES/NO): YES